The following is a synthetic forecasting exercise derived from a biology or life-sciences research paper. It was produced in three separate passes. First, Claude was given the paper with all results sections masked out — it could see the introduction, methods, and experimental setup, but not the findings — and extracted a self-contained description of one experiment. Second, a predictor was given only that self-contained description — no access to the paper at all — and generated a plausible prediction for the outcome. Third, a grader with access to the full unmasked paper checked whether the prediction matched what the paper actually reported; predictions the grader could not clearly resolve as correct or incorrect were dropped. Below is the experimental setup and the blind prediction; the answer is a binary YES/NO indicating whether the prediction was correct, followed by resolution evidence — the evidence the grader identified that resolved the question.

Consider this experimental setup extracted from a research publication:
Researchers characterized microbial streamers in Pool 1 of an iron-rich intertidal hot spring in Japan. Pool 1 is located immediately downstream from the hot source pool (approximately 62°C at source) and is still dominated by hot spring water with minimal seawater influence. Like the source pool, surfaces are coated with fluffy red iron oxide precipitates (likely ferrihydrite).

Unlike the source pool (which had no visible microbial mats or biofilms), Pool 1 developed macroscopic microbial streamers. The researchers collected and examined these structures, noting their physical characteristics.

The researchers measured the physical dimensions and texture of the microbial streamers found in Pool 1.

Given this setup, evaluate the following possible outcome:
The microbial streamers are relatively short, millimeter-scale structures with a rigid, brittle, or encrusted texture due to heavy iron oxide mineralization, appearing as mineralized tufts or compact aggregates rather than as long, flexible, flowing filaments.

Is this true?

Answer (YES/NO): NO